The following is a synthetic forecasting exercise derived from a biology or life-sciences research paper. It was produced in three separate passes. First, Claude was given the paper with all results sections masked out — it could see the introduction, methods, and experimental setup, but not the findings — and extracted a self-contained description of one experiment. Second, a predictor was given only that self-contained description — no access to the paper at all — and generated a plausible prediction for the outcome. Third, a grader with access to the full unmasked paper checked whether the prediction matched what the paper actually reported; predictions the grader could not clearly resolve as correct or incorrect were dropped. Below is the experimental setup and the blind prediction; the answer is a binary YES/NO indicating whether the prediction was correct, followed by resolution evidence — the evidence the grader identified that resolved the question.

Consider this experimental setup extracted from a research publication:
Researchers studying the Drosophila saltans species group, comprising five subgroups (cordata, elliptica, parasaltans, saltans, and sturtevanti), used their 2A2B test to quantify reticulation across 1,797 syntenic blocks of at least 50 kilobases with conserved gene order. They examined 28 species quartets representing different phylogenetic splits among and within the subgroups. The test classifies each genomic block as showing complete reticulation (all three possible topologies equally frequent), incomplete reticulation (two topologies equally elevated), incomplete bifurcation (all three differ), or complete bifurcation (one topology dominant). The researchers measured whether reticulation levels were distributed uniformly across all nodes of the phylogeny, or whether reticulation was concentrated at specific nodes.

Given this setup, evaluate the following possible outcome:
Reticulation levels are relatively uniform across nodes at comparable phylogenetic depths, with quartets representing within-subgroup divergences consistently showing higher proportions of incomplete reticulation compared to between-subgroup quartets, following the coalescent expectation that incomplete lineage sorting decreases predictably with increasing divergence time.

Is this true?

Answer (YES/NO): NO